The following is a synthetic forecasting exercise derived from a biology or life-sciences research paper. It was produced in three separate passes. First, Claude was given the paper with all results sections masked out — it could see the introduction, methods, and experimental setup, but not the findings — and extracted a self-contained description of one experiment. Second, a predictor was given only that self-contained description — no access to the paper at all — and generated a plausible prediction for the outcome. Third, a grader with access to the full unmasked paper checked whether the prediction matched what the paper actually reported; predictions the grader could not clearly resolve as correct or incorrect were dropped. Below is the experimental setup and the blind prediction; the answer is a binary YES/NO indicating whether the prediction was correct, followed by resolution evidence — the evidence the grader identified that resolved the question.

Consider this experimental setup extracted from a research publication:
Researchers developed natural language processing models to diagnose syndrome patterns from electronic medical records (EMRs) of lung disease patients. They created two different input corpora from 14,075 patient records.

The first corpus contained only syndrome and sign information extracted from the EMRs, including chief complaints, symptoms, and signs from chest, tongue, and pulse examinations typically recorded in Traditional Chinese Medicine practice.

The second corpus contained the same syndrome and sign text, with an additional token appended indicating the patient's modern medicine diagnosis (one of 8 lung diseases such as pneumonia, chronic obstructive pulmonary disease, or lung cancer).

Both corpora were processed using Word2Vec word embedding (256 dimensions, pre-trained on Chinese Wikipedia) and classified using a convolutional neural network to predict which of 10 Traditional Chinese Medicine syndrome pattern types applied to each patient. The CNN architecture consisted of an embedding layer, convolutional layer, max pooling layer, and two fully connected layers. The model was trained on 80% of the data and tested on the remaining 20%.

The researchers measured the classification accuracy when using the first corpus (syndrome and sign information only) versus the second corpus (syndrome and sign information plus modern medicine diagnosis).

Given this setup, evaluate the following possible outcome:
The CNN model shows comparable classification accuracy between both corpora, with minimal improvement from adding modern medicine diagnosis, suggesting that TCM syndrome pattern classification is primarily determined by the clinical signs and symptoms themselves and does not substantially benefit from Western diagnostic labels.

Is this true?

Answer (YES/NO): NO